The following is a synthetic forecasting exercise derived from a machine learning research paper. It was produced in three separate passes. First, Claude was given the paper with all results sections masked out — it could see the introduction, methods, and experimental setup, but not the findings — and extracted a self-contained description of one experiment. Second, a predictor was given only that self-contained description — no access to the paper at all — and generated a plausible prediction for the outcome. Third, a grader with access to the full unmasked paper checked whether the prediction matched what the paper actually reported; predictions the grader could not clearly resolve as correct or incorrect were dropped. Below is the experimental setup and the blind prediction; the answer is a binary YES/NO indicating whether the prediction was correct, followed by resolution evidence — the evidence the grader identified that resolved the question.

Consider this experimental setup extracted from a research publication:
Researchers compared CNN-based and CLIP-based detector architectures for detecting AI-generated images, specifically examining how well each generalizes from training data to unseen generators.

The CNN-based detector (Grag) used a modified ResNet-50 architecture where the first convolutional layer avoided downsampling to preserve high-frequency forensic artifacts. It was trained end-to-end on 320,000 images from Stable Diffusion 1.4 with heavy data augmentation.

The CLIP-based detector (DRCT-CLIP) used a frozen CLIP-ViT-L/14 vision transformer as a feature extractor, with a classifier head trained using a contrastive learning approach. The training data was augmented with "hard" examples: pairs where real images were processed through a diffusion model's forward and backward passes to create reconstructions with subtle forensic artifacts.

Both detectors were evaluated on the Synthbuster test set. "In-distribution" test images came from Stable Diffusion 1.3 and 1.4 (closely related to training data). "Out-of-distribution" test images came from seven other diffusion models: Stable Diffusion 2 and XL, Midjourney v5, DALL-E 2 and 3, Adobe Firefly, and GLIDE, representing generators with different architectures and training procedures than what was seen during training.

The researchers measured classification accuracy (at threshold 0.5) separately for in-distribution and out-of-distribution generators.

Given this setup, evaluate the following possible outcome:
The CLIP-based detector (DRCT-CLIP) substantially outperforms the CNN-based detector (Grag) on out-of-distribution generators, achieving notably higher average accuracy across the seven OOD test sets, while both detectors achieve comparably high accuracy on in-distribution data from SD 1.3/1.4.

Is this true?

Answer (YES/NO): NO